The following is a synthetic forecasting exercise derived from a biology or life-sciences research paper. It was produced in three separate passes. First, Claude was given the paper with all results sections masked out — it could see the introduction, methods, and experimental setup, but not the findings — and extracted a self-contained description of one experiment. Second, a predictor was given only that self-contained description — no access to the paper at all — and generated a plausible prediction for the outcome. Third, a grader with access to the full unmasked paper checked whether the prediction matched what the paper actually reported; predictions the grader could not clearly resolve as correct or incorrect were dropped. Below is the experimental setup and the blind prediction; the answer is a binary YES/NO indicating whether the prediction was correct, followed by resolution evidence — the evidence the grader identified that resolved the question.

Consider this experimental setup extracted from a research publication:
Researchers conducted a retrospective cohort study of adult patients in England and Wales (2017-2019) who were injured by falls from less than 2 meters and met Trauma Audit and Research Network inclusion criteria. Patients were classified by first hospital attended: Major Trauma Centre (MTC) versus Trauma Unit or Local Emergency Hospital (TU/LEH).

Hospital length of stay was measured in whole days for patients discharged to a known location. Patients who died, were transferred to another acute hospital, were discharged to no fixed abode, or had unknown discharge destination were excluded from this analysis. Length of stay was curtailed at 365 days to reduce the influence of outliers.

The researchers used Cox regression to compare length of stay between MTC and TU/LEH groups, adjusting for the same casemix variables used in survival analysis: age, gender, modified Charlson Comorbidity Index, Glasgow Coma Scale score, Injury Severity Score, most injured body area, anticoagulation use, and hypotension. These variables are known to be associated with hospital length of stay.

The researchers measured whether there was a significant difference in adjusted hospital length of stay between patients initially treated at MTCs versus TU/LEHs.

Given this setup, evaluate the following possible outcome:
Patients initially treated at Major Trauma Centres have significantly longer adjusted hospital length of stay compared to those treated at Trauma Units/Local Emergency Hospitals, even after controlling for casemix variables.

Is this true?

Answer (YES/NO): YES